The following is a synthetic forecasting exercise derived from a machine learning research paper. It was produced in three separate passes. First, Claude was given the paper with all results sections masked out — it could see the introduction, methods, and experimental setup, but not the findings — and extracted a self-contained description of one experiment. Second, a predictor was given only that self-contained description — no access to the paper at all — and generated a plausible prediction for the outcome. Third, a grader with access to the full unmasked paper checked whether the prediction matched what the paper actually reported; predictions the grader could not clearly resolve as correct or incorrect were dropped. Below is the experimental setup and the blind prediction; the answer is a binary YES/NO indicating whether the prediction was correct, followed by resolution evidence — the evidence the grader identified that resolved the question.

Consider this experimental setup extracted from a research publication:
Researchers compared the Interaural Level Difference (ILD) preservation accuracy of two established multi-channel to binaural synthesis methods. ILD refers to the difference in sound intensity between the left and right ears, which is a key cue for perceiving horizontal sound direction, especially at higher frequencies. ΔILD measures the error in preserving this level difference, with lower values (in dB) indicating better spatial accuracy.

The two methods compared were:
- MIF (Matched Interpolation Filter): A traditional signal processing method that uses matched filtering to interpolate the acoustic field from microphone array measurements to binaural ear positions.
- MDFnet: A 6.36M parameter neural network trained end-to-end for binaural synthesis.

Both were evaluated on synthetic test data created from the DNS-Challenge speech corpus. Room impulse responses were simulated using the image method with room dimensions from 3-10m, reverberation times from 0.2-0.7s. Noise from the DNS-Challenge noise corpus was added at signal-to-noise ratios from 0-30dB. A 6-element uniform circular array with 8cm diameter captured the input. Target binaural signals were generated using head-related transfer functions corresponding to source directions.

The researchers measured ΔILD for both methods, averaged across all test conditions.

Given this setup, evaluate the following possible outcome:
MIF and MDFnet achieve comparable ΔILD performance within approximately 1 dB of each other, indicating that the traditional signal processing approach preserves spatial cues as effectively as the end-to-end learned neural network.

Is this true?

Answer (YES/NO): NO